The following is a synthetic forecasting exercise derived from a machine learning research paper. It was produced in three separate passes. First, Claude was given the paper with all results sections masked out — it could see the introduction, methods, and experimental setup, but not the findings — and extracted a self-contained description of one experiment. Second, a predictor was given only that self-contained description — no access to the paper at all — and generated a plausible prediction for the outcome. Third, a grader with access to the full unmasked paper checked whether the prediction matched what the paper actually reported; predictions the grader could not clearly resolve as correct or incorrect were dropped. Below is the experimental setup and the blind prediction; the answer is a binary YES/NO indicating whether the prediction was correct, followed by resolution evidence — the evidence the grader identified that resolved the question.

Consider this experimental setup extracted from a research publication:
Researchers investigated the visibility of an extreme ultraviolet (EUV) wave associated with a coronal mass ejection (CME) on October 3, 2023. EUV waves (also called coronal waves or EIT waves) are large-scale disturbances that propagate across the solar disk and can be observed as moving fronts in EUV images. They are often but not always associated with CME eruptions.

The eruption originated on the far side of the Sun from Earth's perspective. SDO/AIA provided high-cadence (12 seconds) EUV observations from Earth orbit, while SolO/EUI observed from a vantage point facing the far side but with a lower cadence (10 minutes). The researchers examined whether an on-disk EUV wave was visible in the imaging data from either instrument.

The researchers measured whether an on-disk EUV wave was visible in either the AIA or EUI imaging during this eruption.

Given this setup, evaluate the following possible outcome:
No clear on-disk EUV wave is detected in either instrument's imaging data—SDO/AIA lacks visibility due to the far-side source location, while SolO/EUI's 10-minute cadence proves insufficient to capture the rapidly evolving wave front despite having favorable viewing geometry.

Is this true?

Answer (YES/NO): YES